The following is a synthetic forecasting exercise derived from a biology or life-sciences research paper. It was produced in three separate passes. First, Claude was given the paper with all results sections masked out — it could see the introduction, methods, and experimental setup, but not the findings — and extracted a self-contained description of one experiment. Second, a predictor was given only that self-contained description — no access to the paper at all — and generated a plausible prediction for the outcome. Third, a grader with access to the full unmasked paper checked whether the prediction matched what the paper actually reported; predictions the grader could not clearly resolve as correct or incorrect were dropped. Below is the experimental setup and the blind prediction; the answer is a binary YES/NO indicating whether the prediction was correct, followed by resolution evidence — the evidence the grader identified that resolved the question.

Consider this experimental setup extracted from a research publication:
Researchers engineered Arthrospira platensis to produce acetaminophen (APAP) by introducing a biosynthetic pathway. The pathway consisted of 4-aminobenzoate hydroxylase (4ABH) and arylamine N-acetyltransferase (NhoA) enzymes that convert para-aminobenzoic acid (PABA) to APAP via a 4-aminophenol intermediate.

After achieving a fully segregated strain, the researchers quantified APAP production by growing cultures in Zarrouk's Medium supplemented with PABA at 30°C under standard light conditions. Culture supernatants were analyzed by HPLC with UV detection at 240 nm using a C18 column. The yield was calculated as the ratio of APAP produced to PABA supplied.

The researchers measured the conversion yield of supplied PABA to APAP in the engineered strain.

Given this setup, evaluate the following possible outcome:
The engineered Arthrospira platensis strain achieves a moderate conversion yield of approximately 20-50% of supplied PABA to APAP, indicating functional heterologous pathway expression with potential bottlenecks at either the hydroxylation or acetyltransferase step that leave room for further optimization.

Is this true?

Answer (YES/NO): NO